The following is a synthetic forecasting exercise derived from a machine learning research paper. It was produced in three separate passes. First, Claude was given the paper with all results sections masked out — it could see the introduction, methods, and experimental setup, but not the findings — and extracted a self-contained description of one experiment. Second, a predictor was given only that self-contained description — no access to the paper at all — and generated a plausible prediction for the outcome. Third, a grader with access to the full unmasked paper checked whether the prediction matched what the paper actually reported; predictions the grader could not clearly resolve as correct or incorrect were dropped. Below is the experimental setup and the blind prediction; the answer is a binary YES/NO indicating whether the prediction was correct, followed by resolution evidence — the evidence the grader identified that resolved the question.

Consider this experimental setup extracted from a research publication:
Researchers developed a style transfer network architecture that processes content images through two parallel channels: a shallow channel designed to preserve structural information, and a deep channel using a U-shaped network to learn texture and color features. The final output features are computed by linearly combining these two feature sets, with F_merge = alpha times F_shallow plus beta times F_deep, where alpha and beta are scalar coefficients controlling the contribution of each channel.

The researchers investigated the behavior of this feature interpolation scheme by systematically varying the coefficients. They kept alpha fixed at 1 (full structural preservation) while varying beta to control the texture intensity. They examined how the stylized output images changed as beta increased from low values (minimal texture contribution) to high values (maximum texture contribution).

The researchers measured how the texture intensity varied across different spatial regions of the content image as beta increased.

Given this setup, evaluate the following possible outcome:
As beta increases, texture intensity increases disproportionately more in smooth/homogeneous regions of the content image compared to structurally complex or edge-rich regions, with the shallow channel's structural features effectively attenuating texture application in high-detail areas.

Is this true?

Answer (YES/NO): YES